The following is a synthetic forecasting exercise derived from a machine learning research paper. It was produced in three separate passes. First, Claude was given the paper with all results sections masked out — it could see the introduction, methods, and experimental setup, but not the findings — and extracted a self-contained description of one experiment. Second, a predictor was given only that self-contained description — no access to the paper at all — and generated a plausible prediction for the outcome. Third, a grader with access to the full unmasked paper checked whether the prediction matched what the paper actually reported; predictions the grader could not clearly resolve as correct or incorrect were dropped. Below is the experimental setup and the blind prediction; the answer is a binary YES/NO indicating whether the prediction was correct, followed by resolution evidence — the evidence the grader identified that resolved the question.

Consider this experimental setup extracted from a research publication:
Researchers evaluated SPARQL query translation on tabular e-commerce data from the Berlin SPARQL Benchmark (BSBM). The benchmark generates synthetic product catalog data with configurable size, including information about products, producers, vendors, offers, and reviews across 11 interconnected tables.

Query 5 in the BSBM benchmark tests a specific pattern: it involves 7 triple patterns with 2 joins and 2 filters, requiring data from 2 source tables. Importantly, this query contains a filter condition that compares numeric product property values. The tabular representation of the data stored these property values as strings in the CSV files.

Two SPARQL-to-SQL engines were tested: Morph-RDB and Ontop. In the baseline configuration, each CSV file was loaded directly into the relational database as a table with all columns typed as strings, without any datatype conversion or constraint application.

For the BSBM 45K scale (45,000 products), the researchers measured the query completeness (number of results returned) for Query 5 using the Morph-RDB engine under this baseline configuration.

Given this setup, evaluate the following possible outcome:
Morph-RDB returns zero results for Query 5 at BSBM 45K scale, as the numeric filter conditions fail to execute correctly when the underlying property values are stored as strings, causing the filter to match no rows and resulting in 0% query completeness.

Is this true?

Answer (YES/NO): YES